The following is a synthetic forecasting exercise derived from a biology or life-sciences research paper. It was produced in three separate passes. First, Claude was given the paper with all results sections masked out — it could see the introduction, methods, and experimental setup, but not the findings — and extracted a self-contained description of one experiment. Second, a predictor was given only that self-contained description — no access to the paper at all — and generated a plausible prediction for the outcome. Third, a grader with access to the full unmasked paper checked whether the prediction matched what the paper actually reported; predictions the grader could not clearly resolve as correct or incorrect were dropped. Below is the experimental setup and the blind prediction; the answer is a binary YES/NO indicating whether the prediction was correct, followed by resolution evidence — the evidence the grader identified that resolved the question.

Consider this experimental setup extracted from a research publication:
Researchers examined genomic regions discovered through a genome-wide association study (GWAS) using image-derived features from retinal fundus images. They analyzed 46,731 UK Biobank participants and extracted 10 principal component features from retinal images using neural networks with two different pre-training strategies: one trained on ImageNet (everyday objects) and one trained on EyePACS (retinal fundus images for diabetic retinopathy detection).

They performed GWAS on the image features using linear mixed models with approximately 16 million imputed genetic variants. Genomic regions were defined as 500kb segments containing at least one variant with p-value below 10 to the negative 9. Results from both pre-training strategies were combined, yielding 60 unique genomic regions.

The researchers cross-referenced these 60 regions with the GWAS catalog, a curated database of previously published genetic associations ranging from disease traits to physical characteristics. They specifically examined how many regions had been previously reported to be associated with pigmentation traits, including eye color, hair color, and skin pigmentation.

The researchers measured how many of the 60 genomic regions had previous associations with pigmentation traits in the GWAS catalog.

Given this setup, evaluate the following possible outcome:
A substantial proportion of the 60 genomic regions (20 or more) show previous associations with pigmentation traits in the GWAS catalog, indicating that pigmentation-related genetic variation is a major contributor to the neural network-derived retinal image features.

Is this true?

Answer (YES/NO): NO